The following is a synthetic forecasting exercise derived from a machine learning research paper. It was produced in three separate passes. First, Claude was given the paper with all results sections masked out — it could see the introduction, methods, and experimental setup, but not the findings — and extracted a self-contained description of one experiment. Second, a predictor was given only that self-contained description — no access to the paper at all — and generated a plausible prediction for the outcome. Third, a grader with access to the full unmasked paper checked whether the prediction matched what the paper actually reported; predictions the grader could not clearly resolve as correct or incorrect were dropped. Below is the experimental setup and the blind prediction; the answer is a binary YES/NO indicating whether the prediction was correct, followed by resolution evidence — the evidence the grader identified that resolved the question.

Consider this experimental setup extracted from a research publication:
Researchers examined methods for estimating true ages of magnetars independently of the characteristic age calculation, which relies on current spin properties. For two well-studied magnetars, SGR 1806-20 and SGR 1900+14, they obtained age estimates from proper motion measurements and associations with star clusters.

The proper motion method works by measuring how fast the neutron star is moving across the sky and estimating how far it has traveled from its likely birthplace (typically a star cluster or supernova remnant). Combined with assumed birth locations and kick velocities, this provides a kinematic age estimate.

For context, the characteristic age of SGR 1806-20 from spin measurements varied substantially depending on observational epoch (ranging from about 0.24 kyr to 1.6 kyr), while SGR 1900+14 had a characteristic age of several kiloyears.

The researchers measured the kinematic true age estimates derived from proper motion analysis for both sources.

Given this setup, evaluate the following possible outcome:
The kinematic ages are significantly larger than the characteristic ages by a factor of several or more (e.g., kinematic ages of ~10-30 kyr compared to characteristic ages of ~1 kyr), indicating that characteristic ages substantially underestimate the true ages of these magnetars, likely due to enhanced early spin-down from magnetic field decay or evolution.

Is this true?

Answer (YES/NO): NO